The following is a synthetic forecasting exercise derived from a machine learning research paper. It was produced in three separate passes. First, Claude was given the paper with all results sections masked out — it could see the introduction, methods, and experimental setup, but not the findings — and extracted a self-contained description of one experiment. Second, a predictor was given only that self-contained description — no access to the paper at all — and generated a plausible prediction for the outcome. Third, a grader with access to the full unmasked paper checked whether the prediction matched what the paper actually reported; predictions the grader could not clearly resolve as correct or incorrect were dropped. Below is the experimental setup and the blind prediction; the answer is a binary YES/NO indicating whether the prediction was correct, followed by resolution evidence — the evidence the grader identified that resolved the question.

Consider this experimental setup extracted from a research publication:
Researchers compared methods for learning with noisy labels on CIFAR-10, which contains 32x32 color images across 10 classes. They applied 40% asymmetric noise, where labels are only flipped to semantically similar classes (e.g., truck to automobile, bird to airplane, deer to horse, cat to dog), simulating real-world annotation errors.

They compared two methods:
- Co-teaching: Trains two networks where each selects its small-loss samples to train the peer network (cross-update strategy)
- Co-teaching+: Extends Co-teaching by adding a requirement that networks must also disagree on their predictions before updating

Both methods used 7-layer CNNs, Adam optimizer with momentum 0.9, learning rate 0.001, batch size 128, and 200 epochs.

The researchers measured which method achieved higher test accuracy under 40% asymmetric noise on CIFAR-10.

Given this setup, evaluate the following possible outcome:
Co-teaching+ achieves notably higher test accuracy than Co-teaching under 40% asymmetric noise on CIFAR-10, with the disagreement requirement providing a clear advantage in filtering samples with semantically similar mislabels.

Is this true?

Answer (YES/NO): NO